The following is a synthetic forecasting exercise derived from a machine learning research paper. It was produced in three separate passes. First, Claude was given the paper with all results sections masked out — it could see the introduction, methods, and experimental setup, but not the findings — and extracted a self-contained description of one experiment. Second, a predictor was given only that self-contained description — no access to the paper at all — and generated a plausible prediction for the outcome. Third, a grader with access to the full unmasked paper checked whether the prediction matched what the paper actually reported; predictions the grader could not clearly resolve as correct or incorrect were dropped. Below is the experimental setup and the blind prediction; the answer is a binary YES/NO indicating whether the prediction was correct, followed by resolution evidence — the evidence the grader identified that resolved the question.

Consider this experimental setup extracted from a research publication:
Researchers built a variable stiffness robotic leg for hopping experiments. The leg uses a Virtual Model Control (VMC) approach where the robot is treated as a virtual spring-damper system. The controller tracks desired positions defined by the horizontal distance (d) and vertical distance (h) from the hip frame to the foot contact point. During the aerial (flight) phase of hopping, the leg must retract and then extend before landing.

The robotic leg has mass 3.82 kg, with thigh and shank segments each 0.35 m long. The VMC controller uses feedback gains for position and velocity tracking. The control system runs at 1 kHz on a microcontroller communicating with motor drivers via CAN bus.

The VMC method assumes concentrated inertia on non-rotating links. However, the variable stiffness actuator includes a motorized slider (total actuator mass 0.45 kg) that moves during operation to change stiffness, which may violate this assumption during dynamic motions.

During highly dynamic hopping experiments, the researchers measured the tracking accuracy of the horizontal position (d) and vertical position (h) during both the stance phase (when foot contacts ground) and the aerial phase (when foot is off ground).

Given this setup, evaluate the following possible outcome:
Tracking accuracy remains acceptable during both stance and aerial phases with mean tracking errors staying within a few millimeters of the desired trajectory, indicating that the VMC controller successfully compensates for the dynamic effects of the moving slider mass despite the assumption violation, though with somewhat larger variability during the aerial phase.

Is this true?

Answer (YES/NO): NO